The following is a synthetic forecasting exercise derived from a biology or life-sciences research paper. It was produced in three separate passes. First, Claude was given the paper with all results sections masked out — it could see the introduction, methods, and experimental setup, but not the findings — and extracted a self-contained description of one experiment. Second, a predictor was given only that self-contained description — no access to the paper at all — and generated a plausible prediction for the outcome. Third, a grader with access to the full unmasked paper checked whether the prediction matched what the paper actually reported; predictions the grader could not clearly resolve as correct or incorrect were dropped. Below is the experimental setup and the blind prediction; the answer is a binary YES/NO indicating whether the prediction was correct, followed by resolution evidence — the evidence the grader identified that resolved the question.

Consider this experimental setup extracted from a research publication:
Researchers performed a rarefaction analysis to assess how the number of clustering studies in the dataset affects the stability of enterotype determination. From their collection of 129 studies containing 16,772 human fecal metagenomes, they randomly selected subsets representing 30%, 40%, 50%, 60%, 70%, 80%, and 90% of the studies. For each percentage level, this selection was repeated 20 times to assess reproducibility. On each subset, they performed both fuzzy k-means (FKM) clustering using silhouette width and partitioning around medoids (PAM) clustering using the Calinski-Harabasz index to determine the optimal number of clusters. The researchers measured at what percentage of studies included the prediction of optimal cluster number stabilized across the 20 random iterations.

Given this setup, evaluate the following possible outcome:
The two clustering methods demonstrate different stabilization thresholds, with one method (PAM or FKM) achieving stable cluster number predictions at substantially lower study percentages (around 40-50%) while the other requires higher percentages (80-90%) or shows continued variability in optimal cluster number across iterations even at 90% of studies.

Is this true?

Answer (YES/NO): NO